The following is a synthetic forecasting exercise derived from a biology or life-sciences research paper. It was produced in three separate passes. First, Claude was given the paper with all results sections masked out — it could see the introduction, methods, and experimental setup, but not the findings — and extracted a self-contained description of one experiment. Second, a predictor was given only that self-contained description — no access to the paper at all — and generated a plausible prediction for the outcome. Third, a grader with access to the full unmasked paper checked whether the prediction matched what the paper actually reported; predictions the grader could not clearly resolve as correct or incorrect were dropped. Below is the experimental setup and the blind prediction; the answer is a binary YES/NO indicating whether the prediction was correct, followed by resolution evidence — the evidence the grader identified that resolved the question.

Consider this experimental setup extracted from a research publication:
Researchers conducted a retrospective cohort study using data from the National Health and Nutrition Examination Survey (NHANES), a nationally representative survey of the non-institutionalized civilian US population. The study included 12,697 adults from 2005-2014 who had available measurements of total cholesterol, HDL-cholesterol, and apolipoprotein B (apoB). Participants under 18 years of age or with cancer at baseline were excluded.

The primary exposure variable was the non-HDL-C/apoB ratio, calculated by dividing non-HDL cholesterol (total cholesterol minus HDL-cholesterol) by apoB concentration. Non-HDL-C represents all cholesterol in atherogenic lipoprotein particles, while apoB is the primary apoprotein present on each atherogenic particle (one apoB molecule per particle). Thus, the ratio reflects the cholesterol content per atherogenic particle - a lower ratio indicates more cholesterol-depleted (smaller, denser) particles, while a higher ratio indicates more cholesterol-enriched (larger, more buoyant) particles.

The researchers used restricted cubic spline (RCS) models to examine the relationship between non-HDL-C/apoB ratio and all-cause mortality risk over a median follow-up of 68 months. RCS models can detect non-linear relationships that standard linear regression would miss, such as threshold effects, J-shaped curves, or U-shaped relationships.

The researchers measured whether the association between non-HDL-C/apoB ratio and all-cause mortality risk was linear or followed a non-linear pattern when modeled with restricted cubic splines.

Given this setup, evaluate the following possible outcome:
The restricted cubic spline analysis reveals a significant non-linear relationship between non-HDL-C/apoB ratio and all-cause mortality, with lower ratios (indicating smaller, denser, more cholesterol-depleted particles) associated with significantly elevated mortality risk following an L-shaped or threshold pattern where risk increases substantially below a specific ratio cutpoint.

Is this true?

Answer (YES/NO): NO